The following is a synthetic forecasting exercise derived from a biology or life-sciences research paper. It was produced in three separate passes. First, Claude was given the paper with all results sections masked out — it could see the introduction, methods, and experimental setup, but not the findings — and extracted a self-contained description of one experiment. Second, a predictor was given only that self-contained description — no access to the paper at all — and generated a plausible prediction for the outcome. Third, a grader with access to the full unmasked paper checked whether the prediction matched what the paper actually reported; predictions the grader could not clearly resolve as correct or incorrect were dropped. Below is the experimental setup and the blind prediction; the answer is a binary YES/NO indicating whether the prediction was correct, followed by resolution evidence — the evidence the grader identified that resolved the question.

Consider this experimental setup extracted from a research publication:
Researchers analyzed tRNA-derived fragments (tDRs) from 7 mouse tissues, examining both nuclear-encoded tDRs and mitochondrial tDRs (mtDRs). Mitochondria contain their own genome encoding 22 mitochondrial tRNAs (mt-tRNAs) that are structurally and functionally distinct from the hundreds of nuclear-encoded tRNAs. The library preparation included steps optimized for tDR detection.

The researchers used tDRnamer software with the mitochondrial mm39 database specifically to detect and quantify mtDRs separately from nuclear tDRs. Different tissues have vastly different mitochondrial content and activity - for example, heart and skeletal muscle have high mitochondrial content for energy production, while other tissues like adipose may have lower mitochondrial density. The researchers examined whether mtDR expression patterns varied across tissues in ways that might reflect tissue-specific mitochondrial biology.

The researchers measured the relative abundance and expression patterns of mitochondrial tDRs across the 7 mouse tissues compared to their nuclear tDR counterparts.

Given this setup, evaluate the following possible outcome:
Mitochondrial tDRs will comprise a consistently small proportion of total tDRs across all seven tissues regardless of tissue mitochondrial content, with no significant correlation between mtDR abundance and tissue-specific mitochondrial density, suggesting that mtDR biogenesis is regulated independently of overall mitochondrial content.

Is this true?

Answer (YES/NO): NO